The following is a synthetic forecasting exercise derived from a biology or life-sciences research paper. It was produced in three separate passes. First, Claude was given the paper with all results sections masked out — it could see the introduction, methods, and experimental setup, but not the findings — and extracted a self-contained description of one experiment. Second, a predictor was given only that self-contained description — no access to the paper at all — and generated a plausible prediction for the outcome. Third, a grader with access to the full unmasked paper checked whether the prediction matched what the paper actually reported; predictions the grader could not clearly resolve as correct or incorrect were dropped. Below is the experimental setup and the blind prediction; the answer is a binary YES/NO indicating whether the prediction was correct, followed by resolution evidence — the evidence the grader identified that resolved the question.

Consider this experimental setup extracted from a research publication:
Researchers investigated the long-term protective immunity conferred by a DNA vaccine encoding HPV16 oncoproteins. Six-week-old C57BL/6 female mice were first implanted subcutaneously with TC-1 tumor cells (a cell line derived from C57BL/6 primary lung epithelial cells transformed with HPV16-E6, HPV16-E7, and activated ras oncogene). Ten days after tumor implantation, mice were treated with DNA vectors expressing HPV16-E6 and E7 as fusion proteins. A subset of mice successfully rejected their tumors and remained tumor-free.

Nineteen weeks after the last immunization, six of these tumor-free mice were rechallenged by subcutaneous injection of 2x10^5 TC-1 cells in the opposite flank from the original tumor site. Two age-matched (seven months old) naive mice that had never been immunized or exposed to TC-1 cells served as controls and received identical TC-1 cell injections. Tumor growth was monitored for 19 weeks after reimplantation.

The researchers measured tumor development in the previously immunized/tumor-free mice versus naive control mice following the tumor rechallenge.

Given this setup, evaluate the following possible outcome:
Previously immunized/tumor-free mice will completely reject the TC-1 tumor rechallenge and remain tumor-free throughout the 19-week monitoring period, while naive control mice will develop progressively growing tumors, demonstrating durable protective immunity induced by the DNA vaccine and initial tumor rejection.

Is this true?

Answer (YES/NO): YES